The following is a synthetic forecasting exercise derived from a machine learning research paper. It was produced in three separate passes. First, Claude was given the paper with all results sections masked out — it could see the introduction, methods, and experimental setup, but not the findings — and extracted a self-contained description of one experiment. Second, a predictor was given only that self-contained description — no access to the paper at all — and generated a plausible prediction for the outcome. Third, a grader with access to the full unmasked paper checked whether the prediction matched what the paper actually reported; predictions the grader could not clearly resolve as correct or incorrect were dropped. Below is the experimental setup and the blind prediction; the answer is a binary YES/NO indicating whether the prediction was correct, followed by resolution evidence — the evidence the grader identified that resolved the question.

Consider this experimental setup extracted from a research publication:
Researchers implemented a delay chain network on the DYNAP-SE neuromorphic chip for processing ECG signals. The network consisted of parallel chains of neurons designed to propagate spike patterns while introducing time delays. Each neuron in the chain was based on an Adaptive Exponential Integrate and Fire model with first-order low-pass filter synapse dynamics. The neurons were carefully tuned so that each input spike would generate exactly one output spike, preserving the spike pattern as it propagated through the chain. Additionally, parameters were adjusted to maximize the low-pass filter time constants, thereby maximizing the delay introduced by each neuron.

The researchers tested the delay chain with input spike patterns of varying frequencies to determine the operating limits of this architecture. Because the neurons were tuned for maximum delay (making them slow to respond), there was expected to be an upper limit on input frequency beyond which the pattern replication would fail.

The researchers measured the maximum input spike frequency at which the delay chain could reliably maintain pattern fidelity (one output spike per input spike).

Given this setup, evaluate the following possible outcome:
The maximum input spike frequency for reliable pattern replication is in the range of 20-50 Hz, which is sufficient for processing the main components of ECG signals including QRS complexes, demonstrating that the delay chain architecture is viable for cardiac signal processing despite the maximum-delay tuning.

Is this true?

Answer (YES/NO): YES